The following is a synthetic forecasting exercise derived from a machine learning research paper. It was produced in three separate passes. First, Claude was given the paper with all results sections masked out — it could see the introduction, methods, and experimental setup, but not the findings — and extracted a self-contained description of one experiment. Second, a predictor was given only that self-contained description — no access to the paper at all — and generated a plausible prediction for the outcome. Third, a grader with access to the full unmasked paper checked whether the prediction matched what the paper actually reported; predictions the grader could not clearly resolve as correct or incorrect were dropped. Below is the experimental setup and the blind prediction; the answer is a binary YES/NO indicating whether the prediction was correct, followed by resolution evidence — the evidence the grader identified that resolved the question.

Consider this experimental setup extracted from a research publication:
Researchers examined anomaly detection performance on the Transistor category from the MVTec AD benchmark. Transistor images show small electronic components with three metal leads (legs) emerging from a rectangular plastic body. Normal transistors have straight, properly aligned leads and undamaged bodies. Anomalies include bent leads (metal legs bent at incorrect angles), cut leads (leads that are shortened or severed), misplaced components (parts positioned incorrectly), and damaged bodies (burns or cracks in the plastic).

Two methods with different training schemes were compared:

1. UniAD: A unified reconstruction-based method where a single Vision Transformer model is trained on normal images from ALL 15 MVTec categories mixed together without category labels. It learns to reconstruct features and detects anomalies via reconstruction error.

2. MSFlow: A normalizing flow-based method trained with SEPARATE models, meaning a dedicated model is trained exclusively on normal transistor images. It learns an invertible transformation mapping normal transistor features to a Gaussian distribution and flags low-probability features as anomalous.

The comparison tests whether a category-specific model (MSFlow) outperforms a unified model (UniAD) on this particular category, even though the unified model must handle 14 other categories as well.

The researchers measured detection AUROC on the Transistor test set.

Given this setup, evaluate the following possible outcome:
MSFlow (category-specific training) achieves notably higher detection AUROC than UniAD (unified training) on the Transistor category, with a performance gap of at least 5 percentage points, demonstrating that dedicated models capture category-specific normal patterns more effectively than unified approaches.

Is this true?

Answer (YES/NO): NO